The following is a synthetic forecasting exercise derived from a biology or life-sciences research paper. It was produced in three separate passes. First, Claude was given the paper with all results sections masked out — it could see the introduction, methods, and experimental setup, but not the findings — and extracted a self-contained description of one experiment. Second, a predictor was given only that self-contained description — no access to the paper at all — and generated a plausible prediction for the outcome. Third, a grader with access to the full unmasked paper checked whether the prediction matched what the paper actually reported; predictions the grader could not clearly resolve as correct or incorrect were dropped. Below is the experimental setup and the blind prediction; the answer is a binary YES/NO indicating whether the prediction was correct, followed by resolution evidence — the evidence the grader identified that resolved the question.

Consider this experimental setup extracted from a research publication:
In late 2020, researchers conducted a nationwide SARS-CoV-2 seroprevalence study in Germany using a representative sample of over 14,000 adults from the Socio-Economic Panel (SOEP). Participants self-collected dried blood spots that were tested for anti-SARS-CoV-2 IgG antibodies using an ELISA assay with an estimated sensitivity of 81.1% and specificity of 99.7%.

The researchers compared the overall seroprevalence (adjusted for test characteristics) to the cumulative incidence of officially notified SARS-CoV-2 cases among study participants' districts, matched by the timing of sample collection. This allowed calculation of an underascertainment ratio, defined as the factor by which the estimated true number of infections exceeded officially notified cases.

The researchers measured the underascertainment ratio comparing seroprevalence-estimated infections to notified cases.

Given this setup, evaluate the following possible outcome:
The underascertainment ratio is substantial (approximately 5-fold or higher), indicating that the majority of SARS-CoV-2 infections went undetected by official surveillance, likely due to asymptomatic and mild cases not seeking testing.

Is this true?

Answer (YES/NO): NO